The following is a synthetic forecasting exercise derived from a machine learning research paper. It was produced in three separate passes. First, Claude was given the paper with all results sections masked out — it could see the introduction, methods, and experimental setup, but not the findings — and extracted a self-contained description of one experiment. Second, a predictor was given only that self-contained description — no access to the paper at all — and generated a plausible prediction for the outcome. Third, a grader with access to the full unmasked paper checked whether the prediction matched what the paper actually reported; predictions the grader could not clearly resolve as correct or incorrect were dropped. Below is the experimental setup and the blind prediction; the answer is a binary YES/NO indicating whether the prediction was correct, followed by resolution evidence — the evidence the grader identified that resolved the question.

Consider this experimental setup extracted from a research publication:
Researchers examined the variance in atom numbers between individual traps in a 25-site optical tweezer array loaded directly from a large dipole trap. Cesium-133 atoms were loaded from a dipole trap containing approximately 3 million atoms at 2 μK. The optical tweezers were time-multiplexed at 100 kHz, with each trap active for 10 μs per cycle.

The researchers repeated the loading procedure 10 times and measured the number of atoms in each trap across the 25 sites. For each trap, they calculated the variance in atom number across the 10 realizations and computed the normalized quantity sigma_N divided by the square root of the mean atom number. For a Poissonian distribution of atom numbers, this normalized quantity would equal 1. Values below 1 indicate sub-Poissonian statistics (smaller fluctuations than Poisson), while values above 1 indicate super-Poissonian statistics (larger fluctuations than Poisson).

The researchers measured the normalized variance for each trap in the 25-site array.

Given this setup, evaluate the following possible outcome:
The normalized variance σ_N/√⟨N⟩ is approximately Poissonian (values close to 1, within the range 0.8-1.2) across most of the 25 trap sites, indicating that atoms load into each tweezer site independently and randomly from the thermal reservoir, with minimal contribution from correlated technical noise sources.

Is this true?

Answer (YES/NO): NO